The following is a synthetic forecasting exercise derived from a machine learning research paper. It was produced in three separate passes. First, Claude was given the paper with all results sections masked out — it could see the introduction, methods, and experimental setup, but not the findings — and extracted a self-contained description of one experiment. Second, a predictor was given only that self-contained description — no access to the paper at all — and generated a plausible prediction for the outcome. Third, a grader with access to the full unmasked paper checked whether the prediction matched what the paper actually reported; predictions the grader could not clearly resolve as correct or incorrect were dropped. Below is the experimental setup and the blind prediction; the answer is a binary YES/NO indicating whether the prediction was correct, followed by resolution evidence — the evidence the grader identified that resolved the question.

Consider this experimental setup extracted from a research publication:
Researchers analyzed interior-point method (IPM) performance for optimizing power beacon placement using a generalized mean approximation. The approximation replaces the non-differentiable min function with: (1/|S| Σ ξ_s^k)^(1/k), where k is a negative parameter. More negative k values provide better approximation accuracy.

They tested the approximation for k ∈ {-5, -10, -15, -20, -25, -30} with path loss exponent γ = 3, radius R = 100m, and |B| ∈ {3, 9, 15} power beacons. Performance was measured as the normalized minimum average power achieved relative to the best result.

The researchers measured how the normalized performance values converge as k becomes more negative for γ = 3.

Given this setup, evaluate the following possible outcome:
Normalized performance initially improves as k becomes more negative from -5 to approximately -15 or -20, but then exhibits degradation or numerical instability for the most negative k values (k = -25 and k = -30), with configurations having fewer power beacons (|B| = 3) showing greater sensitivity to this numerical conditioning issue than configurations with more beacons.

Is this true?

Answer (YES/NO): NO